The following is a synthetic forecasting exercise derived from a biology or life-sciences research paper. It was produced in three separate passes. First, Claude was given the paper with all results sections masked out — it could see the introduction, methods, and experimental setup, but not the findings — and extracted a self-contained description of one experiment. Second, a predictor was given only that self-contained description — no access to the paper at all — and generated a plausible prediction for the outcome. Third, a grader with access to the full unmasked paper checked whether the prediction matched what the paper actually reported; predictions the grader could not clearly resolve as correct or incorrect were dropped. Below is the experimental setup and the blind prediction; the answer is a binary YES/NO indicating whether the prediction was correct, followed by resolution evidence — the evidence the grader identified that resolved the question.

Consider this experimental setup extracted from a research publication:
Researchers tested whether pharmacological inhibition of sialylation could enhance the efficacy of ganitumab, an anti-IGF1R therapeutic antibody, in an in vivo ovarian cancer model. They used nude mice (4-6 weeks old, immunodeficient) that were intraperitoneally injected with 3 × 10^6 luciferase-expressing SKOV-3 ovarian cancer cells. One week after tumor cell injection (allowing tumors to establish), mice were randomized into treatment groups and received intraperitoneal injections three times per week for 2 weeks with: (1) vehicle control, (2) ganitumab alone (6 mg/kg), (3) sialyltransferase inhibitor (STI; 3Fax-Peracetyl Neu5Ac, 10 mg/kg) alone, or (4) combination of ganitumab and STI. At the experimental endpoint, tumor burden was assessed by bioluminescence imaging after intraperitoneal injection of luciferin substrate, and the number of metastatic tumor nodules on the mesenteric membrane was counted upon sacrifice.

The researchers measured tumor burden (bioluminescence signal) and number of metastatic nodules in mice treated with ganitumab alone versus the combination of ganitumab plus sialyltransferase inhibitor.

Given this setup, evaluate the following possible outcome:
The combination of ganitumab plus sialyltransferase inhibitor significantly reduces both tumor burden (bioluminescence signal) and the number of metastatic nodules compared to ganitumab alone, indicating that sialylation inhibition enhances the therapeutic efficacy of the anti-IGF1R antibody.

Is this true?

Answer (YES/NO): YES